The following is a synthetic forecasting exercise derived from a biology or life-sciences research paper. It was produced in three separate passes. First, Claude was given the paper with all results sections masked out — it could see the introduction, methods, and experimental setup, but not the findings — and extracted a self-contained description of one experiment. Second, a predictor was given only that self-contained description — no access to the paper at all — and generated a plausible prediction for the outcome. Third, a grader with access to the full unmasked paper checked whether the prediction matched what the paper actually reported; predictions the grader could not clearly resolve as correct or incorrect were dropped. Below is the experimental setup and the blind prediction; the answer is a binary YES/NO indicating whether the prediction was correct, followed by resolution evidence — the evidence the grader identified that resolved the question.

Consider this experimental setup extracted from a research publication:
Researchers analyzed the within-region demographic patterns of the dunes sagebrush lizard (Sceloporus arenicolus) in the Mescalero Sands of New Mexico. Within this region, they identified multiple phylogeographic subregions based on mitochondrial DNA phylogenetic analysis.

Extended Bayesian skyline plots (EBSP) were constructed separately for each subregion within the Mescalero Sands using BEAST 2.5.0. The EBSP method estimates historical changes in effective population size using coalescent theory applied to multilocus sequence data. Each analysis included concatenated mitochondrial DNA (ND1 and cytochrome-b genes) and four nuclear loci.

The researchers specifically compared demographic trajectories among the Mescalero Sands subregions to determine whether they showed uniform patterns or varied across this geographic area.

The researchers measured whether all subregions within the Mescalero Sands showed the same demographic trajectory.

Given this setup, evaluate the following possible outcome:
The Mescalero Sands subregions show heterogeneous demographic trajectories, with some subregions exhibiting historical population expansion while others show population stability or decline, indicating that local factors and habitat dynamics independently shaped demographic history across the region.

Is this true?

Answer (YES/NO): YES